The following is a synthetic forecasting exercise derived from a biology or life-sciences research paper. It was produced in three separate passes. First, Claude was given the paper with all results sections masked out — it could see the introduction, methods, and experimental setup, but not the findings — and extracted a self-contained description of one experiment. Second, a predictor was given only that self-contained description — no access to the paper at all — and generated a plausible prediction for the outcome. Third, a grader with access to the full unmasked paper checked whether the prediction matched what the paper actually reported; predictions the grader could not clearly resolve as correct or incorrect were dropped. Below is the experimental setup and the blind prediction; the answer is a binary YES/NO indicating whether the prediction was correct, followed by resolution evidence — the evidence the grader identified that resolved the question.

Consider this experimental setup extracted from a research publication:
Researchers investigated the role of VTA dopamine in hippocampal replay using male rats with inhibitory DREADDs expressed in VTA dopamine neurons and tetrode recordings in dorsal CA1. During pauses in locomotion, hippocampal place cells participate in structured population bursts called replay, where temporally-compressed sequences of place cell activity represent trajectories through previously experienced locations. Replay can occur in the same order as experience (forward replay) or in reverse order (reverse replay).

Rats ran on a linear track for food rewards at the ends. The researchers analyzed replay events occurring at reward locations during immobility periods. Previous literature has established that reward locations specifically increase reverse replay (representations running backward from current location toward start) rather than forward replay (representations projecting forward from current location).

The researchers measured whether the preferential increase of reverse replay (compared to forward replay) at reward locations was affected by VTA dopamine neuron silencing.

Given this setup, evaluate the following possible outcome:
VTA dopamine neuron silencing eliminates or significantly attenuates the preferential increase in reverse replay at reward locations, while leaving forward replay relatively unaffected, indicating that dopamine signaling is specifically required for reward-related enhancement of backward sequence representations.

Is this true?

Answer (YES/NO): NO